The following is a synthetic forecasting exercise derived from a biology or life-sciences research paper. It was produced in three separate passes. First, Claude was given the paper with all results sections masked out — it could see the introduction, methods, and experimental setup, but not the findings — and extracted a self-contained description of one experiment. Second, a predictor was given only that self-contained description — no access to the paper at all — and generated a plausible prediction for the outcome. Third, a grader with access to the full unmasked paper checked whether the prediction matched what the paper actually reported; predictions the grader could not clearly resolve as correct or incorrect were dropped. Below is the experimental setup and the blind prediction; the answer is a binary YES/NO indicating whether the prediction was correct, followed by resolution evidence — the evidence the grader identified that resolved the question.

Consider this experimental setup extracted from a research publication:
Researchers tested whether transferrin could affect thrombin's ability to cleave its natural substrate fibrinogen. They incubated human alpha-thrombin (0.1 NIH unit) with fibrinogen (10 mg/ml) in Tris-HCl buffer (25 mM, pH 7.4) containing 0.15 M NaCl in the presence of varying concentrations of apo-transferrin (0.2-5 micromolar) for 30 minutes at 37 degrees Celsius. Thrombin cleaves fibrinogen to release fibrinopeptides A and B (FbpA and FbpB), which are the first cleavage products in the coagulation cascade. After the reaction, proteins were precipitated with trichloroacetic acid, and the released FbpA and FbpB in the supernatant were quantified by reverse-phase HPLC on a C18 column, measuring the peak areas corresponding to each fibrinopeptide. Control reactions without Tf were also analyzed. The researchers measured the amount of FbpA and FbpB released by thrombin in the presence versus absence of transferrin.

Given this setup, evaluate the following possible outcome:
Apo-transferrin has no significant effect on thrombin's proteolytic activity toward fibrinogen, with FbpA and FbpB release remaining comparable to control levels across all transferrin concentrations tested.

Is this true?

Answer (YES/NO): NO